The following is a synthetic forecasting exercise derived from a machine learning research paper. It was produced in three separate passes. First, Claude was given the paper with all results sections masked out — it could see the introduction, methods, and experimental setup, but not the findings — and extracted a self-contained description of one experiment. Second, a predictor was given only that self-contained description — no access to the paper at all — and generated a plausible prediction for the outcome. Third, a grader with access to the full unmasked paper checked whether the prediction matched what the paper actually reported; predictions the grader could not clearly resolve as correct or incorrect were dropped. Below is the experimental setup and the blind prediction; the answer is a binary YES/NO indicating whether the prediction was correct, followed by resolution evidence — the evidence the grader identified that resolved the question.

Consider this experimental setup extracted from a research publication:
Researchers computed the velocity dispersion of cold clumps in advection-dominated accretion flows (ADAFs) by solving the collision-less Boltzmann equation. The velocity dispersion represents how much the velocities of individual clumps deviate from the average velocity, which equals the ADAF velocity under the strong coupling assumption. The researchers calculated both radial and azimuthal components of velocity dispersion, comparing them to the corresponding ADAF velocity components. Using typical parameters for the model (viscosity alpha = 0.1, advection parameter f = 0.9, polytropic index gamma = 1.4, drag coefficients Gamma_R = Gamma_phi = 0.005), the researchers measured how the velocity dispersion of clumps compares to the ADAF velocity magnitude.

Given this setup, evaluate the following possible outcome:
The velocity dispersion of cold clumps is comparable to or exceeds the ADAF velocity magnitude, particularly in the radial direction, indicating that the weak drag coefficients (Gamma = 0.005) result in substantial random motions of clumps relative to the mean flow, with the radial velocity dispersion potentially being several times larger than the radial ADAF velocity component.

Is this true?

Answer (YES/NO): YES